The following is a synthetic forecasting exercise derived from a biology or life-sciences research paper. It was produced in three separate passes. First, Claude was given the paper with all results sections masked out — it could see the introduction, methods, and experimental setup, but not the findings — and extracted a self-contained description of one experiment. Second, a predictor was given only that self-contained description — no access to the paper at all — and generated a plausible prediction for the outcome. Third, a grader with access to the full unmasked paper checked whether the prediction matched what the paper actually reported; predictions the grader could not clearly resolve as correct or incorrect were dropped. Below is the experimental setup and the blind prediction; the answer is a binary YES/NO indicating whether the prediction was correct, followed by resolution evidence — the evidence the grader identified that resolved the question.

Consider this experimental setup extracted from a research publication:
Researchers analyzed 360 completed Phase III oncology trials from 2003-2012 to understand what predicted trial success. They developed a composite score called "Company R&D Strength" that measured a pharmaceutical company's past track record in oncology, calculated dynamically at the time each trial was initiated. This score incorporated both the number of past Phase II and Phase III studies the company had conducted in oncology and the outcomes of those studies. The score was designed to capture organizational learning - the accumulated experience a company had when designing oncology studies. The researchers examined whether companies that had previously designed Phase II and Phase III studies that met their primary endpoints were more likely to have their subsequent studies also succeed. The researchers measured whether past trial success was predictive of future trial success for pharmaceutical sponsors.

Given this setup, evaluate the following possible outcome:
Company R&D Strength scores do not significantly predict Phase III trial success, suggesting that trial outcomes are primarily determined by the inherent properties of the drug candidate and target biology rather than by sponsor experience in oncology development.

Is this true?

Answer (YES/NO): NO